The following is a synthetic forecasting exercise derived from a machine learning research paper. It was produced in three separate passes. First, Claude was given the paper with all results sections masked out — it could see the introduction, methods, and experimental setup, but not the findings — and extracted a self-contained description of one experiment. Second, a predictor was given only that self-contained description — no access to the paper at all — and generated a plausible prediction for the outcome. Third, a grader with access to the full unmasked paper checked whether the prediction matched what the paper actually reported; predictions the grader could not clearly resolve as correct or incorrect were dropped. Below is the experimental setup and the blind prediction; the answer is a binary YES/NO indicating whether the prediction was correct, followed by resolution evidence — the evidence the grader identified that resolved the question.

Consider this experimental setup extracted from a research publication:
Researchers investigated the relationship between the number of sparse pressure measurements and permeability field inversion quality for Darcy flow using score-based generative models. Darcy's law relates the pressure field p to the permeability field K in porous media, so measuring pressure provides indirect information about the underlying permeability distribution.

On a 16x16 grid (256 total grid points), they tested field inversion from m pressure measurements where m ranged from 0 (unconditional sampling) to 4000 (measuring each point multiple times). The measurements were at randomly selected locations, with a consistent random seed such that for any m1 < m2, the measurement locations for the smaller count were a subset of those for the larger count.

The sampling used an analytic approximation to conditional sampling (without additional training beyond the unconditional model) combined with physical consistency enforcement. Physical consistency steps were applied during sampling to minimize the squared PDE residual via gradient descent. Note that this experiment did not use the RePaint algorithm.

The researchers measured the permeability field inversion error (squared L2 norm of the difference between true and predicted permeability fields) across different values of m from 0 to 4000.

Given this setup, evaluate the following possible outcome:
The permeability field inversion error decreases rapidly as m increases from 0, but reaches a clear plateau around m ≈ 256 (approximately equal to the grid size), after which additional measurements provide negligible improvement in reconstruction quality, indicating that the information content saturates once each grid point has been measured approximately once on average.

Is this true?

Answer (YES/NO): NO